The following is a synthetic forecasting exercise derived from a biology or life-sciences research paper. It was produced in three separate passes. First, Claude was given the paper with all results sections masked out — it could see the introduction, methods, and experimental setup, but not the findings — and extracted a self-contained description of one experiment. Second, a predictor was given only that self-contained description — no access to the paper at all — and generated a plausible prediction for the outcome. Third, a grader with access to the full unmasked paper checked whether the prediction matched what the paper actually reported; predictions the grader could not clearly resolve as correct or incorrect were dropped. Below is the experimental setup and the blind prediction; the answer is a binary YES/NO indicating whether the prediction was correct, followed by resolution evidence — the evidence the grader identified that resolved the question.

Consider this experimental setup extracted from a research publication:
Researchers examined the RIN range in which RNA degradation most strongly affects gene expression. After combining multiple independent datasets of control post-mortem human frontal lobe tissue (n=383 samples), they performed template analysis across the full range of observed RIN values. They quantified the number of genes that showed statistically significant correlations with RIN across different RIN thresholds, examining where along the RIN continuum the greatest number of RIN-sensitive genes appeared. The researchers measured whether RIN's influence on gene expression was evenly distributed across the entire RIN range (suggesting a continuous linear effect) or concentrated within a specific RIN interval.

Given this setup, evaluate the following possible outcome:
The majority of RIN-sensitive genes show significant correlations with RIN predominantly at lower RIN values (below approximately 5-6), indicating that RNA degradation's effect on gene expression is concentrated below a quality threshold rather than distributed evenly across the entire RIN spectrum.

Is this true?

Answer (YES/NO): NO